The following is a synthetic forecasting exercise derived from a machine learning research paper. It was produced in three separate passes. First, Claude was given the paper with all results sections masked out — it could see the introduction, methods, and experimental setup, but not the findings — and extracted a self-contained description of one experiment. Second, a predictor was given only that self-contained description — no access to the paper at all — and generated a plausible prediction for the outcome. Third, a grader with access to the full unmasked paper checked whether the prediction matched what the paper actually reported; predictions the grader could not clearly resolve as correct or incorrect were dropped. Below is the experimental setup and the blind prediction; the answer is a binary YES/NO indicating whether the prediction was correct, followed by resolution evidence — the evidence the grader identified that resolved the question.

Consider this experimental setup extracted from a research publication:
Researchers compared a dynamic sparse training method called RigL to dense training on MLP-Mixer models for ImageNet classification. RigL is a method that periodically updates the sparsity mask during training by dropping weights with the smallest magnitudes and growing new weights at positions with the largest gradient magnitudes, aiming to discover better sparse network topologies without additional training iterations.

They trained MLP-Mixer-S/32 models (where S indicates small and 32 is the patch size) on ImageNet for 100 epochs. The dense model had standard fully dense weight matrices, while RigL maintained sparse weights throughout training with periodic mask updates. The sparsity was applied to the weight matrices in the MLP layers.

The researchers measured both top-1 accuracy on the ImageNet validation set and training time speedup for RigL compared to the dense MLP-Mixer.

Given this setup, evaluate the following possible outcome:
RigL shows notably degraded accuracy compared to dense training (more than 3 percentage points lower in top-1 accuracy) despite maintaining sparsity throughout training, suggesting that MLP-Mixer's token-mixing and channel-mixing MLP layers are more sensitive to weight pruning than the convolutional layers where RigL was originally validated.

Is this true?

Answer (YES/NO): NO